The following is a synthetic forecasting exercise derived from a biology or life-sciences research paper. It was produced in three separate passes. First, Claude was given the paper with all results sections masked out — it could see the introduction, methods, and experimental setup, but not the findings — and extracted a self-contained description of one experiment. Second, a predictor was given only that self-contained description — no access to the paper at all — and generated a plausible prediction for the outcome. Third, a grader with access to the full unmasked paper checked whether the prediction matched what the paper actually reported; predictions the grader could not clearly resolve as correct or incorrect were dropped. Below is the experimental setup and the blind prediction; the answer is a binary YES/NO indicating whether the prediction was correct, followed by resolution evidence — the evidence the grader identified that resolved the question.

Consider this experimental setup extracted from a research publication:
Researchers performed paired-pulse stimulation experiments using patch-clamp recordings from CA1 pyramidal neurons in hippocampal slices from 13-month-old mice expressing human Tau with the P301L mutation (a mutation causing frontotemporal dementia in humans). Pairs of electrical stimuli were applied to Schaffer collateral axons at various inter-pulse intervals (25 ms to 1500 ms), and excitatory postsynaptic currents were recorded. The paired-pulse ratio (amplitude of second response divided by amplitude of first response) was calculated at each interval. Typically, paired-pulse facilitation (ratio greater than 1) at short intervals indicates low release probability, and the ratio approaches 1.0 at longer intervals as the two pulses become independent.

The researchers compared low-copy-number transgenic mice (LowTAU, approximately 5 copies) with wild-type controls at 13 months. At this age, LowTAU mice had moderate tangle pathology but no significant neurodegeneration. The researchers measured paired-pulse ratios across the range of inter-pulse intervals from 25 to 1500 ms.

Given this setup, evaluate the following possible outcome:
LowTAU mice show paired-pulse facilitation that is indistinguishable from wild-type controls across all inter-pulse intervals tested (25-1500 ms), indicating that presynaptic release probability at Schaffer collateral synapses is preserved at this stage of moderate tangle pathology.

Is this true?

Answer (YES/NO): NO